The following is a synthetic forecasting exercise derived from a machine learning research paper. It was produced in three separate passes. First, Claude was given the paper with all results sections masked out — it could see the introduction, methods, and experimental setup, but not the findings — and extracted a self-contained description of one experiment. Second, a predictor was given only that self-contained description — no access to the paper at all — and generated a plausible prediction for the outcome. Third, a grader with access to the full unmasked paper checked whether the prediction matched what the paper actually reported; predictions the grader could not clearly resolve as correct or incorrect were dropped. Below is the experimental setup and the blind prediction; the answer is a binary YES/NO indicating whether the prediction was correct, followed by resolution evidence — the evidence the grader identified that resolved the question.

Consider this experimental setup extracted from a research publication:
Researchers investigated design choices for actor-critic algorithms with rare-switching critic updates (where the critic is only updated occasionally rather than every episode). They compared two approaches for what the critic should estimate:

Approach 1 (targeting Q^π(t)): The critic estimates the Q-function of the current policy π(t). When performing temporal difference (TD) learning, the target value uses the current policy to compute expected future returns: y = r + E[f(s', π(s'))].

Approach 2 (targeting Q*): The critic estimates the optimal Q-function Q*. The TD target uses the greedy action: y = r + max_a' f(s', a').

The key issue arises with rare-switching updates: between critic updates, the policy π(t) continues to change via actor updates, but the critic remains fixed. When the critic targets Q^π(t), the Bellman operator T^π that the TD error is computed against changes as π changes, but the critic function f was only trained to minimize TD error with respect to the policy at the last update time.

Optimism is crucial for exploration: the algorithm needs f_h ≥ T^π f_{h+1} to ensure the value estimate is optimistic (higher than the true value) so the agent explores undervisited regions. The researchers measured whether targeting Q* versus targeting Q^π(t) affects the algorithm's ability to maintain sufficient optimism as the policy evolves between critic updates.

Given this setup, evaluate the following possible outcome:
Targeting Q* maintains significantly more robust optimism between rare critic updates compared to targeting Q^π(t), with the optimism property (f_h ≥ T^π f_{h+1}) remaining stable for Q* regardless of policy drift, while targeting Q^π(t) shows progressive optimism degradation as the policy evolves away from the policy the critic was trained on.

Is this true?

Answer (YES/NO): YES